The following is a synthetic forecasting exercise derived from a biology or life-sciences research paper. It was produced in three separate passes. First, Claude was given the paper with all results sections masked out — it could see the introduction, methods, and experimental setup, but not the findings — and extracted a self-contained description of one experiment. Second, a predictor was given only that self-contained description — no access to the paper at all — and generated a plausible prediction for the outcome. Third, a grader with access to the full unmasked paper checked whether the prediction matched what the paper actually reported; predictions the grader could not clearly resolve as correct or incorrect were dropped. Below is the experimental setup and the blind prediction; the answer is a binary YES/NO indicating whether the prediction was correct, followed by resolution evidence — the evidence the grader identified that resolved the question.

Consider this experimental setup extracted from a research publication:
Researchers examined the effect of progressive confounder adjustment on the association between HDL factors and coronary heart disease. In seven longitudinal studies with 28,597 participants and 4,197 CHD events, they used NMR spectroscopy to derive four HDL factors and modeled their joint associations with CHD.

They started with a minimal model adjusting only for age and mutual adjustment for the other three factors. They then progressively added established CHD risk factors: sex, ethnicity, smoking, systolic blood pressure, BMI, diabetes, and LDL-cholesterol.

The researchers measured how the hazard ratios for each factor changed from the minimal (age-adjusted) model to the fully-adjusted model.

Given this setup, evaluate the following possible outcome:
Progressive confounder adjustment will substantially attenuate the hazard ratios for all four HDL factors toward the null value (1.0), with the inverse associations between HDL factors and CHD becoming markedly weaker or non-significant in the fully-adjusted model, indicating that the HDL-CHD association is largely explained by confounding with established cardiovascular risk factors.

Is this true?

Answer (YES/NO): NO